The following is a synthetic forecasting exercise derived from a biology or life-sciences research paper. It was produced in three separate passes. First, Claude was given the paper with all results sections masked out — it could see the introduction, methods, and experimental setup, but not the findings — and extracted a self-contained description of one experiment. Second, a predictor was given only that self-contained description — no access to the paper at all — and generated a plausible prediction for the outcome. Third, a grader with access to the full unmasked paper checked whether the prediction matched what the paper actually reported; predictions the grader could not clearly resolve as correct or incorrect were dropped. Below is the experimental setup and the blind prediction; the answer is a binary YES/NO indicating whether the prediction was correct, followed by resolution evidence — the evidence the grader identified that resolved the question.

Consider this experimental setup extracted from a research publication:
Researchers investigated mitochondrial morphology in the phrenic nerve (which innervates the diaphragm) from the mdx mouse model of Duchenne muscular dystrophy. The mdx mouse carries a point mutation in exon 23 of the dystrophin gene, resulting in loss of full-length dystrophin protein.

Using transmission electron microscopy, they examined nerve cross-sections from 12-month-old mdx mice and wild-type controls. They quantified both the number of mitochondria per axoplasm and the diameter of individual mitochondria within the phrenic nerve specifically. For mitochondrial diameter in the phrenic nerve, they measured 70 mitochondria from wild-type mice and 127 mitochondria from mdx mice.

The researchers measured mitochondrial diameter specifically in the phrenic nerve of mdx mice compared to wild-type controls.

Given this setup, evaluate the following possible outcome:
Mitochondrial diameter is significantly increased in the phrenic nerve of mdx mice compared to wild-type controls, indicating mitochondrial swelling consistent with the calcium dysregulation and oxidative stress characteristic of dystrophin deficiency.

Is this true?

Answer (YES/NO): NO